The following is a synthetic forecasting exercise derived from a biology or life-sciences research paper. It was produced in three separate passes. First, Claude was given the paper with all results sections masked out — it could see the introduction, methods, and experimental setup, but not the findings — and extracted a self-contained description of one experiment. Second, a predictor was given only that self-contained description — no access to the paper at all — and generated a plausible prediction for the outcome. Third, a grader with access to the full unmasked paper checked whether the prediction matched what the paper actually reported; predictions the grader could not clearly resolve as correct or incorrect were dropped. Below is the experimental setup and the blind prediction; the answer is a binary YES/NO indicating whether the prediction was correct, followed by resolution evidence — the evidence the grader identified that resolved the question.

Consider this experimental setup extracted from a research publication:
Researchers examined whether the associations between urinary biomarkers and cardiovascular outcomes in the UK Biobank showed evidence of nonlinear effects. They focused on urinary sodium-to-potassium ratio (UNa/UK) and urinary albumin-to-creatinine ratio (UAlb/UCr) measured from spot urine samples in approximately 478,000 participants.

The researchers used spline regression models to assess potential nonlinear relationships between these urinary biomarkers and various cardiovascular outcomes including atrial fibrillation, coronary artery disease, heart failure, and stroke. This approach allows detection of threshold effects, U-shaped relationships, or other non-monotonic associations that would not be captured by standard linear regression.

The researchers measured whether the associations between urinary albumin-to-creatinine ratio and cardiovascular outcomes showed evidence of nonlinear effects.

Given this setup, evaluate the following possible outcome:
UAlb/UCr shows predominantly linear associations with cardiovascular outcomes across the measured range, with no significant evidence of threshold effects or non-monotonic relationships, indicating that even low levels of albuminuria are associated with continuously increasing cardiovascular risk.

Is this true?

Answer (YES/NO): NO